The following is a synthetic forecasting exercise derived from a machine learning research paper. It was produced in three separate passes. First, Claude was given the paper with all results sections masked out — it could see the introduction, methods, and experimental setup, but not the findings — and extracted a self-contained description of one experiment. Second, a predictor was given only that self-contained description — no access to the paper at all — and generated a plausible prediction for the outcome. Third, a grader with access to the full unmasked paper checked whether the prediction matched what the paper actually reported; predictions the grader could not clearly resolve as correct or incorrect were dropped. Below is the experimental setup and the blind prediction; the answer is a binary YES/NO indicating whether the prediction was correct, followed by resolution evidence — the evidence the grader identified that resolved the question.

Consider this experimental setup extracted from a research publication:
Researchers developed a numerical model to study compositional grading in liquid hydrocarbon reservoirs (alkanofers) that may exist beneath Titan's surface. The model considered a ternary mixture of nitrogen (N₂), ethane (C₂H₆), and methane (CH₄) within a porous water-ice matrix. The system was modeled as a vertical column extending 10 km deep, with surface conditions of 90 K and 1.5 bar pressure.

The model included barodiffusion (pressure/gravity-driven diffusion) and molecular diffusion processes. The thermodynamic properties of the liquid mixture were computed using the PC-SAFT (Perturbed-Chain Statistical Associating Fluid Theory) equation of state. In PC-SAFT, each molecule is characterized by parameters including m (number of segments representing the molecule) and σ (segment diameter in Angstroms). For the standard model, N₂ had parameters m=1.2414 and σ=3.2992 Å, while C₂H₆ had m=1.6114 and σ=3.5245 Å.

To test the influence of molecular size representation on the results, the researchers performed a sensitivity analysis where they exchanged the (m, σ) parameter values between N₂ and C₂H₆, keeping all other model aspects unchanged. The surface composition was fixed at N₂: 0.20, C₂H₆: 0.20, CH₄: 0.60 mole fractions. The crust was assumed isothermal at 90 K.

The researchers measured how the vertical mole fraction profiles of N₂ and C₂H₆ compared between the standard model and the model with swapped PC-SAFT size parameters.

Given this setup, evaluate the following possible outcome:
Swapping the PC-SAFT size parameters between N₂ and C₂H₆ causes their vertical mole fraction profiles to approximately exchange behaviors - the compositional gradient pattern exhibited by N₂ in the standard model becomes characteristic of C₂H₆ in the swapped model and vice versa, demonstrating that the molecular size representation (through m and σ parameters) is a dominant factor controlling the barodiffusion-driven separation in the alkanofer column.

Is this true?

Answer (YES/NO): YES